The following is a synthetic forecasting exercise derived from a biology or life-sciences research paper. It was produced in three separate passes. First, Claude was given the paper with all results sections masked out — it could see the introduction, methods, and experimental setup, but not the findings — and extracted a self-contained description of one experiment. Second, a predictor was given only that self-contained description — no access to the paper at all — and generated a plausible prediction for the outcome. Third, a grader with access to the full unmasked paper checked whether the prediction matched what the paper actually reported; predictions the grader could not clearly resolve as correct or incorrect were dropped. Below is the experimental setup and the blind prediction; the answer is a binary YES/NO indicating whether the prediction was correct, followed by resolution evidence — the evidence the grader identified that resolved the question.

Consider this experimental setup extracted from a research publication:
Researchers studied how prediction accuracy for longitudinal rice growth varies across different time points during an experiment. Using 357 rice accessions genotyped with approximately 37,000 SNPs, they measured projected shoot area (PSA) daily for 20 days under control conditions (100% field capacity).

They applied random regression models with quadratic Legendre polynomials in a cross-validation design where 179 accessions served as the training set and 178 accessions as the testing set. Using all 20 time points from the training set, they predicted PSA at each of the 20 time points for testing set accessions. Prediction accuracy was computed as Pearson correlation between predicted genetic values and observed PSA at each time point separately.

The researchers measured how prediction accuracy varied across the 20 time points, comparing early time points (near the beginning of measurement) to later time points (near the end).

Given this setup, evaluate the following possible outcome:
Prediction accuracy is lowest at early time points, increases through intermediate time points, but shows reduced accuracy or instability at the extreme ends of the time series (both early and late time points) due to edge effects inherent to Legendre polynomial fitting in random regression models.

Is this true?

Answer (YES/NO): NO